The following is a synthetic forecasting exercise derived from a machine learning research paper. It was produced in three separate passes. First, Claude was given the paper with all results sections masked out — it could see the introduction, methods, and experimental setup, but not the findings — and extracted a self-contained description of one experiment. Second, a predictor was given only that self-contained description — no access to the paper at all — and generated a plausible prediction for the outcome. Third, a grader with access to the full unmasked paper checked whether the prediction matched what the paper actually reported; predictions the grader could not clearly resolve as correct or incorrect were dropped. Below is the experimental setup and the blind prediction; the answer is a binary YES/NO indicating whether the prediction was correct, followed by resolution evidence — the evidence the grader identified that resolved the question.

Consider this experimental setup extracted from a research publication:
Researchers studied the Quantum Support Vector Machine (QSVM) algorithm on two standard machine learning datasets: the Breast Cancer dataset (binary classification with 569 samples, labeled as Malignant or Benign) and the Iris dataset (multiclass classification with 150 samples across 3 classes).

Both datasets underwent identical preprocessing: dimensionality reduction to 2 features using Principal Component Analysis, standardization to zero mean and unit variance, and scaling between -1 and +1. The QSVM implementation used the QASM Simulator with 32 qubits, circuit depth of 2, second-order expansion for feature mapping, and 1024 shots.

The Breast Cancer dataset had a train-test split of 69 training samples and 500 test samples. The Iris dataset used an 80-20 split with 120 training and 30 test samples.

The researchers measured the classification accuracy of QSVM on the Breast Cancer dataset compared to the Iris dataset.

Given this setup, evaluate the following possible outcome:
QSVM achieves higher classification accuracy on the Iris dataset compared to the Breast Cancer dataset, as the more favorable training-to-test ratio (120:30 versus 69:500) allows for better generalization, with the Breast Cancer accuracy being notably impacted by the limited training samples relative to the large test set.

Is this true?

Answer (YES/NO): NO